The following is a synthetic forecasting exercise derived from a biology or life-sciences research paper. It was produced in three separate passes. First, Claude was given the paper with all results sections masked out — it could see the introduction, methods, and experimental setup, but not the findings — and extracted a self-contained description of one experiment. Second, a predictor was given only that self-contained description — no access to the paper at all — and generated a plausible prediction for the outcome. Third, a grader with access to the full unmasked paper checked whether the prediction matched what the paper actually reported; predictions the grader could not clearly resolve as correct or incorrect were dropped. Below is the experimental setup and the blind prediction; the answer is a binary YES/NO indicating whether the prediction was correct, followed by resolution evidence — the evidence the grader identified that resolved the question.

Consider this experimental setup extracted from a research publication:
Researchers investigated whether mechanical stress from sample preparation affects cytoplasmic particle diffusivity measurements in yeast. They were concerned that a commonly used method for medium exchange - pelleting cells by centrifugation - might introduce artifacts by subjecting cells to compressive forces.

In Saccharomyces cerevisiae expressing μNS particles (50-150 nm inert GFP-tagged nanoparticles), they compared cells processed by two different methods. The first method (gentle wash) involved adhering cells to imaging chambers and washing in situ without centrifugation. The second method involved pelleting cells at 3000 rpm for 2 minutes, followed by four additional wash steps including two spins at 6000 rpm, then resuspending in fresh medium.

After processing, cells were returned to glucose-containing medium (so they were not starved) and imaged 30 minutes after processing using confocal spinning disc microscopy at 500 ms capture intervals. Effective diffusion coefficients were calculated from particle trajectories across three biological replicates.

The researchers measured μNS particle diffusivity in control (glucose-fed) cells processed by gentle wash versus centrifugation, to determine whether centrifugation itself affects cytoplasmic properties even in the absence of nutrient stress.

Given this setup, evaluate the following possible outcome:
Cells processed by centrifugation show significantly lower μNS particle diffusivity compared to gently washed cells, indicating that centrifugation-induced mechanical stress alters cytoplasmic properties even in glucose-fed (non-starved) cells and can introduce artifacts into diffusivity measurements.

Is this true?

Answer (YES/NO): NO